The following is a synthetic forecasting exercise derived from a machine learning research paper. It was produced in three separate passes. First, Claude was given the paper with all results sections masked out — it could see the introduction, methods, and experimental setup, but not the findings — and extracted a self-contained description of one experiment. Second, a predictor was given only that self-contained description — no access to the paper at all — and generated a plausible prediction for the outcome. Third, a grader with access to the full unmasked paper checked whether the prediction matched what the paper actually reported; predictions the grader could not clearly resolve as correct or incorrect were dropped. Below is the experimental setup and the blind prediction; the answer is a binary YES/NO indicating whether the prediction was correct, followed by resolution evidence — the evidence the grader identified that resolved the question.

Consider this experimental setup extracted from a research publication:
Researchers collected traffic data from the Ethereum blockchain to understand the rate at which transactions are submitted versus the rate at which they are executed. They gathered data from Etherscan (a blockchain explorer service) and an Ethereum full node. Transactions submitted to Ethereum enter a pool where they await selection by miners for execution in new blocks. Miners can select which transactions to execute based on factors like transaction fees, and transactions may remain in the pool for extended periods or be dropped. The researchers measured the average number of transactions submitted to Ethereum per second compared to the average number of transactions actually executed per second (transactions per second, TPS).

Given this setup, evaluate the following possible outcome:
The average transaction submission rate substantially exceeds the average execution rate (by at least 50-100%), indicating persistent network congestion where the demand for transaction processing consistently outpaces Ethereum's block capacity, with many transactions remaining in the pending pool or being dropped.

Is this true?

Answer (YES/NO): YES